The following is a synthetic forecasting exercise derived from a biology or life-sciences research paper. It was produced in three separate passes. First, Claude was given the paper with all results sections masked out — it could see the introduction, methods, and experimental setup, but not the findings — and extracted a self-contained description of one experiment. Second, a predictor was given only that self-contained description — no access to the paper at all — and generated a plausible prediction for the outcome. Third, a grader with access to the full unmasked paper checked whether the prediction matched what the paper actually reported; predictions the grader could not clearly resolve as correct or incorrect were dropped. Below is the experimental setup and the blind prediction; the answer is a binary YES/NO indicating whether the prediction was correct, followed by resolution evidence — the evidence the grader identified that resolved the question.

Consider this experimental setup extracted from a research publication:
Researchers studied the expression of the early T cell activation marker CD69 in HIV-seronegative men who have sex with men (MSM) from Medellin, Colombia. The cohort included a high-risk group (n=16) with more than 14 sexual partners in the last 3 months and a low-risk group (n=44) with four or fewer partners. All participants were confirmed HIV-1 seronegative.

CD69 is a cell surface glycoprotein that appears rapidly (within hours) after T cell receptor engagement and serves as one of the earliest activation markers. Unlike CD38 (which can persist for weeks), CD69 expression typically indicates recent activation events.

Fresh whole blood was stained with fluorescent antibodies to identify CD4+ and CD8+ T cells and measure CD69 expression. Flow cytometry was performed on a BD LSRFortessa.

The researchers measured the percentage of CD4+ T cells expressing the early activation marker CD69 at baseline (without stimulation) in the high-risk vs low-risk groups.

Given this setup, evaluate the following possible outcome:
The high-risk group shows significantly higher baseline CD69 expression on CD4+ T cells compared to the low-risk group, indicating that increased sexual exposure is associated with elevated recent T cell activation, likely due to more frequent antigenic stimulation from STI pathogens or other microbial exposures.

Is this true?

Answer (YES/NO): NO